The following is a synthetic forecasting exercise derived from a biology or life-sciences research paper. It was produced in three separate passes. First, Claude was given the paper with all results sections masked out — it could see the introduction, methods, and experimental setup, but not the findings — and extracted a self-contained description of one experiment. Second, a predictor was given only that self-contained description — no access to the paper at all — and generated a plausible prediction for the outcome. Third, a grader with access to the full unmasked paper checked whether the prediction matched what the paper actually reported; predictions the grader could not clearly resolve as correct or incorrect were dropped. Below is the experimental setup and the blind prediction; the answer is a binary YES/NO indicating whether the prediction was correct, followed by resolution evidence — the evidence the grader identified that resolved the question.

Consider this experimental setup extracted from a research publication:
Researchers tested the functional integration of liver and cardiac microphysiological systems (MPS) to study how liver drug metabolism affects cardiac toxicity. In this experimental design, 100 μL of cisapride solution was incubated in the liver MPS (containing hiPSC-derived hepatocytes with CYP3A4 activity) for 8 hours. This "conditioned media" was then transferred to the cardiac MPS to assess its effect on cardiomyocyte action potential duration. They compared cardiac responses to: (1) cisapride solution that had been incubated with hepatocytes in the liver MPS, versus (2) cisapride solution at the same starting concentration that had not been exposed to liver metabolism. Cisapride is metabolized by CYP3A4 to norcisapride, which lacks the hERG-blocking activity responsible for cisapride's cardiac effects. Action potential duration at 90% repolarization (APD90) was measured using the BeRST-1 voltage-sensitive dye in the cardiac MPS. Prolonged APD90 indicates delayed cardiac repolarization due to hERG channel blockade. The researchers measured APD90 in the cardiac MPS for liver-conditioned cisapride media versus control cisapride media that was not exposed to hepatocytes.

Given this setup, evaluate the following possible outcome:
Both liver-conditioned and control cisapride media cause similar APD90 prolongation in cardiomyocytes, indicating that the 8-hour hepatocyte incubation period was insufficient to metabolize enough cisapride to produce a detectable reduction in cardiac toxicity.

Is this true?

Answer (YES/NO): NO